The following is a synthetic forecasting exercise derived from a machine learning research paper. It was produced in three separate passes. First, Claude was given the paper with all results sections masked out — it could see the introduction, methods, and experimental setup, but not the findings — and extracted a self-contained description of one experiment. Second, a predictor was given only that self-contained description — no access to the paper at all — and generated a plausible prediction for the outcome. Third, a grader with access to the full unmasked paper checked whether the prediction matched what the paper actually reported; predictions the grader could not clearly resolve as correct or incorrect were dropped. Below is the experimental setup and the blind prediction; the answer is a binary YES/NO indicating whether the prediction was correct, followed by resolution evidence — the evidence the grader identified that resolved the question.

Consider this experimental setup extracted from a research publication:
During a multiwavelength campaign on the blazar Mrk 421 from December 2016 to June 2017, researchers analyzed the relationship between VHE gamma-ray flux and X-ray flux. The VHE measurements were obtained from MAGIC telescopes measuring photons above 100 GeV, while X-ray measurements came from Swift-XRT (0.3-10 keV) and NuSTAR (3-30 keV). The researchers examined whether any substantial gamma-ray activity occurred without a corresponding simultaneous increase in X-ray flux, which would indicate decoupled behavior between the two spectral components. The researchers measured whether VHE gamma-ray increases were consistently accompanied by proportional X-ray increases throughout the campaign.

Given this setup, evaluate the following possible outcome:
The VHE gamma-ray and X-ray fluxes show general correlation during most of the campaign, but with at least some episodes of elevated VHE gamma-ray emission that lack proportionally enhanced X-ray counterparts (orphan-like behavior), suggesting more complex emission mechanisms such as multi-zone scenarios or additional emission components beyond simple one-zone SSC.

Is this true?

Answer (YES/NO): YES